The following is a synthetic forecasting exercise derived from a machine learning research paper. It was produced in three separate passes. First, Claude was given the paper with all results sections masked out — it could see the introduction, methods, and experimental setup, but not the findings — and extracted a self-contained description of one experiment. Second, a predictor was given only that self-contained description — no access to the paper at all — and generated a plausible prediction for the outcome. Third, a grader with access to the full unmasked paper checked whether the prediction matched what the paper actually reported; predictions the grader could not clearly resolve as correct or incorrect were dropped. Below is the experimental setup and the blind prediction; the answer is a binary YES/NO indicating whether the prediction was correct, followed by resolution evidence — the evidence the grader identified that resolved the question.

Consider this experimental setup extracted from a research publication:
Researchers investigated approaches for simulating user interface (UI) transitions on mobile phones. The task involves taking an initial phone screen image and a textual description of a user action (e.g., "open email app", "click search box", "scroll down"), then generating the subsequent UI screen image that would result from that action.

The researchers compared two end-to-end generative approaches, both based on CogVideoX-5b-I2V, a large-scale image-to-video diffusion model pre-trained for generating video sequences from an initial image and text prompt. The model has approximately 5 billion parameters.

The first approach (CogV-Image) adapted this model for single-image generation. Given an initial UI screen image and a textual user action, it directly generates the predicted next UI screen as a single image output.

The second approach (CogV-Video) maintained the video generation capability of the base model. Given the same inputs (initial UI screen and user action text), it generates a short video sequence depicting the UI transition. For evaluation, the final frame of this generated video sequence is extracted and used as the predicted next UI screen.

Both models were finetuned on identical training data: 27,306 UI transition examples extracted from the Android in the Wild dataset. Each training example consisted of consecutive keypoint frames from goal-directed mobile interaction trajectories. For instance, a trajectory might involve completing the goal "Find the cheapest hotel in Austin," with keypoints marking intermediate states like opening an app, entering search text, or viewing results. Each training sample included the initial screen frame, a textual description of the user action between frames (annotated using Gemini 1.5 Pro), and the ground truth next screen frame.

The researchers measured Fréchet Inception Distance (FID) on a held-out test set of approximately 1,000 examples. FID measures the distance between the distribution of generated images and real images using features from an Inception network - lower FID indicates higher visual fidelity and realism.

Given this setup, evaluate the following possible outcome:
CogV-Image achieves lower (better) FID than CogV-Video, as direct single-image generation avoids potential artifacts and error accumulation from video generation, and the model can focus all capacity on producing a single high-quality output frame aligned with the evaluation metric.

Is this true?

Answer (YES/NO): YES